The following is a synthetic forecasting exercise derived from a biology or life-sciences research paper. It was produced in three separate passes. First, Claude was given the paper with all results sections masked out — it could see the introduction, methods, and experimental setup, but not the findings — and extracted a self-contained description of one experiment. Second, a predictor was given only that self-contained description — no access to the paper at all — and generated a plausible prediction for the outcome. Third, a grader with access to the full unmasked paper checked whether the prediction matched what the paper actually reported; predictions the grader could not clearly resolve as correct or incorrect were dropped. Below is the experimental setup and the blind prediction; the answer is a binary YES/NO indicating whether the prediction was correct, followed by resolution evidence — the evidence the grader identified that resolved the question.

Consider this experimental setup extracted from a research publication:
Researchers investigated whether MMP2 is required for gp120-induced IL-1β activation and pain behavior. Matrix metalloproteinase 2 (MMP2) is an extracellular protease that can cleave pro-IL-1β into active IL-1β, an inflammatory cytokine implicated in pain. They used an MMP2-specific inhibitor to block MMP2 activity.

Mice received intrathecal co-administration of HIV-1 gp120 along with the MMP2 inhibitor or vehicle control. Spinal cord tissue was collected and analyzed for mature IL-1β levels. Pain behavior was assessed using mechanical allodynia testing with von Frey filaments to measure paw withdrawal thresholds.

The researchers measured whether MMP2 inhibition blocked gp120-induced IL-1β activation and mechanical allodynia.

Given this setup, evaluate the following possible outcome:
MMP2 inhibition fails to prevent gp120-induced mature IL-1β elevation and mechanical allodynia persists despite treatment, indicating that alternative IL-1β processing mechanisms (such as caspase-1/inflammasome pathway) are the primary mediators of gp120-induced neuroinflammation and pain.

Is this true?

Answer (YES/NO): NO